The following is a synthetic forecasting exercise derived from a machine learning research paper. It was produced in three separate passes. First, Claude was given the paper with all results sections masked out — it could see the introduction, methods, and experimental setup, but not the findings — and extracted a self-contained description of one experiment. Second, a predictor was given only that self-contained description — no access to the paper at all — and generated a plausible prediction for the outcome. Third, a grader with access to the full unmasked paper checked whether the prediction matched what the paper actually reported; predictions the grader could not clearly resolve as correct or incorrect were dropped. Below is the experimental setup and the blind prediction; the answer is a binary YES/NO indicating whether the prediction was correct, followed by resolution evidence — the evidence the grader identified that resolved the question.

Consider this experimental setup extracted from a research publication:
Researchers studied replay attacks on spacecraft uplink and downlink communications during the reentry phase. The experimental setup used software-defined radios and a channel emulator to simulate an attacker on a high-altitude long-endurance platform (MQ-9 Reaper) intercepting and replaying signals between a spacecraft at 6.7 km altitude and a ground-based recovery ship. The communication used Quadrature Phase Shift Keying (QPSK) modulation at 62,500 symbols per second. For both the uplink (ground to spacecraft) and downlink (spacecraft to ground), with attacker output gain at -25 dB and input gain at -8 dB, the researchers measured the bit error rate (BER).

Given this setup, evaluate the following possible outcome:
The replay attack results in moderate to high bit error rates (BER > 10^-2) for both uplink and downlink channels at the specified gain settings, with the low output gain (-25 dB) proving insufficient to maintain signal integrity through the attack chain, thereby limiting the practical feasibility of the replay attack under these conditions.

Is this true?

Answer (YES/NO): NO